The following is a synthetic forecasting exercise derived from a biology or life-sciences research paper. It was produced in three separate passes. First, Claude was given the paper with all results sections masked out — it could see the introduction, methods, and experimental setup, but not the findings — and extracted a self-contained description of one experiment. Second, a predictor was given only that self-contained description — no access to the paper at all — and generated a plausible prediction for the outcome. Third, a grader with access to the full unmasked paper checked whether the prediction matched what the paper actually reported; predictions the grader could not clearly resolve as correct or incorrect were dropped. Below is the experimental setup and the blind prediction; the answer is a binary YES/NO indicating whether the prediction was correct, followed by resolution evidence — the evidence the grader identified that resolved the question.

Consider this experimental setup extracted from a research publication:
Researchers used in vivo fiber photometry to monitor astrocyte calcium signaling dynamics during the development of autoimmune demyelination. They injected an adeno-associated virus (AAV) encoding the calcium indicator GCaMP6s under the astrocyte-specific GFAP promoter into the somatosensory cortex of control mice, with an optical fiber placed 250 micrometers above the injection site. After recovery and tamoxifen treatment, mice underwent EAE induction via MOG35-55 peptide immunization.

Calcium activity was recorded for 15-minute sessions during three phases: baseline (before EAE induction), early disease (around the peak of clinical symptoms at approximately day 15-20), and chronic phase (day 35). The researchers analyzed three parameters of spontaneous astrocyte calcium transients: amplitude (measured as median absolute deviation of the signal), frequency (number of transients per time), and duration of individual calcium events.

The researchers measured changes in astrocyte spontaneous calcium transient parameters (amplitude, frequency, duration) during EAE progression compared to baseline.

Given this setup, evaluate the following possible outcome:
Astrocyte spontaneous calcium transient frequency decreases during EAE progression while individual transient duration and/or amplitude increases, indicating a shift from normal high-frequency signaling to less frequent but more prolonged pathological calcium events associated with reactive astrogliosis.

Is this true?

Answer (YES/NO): NO